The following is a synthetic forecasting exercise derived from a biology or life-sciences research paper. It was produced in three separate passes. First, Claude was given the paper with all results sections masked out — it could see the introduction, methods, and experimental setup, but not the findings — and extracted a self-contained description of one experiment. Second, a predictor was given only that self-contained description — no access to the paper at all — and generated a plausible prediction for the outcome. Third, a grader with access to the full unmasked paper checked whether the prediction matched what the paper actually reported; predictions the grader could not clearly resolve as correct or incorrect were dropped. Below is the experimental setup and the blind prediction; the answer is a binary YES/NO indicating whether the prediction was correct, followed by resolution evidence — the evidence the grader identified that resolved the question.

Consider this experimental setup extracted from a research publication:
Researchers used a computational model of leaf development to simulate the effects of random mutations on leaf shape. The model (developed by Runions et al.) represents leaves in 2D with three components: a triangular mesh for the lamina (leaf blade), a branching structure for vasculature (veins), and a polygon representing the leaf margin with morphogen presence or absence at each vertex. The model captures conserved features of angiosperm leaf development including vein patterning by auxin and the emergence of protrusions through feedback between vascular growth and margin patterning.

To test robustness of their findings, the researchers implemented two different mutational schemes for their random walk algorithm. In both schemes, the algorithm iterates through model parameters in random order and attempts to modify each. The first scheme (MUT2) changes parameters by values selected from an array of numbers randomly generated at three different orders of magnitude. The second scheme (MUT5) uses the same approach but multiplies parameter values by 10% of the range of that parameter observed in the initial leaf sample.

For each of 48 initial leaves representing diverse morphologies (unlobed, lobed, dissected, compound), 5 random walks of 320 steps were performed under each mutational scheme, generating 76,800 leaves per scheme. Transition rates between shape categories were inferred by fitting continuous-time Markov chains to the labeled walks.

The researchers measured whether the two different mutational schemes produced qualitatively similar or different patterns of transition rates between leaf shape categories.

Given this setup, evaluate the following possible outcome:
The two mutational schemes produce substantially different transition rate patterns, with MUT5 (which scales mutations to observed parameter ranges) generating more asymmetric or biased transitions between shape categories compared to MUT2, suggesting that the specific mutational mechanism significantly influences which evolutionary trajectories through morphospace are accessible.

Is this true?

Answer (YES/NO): NO